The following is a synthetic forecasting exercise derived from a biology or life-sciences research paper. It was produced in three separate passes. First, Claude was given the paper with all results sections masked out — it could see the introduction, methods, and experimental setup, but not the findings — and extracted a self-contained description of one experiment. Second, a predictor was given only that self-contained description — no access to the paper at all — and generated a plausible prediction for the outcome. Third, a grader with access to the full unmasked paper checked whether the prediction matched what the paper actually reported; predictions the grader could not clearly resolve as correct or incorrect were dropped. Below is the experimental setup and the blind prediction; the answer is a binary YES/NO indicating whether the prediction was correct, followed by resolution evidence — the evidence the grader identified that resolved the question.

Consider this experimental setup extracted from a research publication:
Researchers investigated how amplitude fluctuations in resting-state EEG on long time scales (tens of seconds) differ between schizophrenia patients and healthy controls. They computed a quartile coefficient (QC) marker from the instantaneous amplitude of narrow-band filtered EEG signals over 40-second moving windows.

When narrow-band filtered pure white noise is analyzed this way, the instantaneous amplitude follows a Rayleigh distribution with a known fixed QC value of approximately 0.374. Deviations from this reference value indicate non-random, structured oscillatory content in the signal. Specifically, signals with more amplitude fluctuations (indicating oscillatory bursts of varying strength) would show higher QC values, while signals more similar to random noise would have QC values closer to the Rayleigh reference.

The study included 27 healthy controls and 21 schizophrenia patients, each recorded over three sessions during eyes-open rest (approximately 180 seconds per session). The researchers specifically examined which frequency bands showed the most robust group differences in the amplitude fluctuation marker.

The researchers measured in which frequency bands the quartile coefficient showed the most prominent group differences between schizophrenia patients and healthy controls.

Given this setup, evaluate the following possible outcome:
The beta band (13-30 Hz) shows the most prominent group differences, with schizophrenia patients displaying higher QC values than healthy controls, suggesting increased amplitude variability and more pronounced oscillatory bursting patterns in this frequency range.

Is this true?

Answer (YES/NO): NO